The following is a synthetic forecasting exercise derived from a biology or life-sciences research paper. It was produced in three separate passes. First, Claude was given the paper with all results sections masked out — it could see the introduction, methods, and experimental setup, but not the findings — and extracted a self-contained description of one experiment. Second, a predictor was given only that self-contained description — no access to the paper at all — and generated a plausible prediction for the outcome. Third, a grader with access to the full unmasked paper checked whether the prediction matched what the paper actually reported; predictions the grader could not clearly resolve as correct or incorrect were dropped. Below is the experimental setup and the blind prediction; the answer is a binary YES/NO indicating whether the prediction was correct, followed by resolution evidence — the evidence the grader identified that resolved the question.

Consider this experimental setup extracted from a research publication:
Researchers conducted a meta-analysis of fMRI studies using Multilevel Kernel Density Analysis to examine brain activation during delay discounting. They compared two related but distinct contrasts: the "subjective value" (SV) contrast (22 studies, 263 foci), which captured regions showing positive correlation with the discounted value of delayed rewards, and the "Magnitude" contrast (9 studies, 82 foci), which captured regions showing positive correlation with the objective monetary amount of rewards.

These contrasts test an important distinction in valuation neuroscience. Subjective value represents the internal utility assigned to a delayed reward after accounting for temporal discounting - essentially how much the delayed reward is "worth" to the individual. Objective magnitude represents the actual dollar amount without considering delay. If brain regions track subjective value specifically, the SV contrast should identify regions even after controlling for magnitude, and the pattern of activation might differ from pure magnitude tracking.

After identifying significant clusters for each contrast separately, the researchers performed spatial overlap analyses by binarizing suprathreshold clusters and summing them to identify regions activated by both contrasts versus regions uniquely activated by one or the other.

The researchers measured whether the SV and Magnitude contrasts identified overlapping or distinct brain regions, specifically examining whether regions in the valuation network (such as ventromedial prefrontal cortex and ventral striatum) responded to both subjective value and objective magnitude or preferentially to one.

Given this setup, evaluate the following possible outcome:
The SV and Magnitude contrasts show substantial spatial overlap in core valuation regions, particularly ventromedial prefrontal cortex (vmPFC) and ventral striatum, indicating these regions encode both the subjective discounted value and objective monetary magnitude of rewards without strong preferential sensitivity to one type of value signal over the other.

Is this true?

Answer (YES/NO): NO